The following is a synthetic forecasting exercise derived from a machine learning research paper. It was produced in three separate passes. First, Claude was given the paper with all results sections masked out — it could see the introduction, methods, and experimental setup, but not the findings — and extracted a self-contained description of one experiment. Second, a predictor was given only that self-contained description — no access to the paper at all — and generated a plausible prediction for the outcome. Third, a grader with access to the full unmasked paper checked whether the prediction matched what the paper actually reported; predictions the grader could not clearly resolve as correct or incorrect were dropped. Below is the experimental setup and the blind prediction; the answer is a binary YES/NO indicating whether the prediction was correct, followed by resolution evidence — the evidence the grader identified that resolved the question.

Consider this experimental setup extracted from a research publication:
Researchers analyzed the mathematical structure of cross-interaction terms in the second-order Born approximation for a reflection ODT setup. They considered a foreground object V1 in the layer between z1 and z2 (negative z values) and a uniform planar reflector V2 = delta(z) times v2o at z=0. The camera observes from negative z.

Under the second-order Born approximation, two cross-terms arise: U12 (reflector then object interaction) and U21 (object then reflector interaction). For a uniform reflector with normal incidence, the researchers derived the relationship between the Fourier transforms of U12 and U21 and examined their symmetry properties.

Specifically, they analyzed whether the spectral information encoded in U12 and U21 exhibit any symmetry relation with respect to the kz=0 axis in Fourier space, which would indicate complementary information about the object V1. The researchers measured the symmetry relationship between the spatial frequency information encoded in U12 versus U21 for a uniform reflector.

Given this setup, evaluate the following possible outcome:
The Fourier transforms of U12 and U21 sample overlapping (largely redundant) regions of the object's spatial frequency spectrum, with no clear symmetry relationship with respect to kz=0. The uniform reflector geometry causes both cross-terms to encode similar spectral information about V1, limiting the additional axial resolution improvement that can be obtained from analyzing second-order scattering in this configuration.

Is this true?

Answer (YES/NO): NO